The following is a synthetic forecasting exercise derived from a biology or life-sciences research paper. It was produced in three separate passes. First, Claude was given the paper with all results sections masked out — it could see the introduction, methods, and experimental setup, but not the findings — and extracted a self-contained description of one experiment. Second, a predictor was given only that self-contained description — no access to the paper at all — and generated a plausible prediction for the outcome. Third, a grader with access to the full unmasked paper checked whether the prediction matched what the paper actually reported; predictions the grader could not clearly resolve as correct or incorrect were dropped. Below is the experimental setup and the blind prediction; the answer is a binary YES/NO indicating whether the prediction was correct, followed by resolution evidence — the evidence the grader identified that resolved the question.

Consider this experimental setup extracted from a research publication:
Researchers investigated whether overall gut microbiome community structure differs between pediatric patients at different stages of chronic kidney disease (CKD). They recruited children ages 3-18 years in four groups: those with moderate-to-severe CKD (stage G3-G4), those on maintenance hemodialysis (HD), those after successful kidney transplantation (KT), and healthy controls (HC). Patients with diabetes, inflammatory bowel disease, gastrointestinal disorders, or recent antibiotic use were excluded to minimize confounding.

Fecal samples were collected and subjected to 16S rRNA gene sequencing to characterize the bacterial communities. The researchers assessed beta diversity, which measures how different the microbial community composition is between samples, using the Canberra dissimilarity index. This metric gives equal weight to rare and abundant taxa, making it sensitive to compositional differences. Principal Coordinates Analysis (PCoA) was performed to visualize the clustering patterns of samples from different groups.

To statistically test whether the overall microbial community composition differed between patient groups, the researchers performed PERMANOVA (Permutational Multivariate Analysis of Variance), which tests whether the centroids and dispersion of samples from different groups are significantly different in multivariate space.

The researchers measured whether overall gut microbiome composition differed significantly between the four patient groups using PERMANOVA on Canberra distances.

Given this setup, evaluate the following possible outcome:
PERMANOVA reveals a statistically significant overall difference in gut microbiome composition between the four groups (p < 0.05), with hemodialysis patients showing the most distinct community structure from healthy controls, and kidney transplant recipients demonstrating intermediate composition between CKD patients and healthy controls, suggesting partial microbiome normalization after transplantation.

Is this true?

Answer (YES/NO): YES